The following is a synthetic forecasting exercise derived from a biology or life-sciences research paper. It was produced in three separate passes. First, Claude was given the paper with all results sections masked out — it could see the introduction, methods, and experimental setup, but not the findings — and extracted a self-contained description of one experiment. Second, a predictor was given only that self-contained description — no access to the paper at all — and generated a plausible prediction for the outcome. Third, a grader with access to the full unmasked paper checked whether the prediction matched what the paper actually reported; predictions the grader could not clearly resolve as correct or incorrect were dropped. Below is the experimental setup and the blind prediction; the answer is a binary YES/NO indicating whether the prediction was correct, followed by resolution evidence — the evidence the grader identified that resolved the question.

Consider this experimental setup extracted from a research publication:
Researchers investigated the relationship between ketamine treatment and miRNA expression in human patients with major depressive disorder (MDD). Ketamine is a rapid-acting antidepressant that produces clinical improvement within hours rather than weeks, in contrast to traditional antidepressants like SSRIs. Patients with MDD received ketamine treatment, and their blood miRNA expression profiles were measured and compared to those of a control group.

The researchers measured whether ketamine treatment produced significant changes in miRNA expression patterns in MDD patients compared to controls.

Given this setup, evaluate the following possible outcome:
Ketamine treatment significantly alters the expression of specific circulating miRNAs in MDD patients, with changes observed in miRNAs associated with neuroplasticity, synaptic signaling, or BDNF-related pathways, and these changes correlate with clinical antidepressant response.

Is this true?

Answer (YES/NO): NO